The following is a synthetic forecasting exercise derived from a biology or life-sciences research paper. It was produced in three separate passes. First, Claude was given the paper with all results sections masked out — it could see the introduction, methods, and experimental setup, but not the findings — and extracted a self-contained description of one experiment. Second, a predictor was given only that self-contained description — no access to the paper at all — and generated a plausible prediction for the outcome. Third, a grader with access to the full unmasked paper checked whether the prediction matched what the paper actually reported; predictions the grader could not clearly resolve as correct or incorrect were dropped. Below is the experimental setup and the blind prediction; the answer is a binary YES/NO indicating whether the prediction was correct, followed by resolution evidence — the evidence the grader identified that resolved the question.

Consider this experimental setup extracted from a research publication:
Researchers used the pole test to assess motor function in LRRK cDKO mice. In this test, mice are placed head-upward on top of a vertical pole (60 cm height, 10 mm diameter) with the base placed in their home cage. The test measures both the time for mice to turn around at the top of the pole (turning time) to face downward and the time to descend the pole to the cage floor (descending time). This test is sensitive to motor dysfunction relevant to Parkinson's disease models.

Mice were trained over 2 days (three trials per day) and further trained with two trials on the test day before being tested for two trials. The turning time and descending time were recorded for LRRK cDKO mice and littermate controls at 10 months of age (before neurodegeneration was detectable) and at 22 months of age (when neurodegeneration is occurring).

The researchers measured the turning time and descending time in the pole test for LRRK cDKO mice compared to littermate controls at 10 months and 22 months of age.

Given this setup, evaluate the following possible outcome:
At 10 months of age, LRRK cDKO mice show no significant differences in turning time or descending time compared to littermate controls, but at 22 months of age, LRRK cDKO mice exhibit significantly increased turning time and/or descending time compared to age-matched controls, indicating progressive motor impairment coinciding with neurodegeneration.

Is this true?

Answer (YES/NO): NO